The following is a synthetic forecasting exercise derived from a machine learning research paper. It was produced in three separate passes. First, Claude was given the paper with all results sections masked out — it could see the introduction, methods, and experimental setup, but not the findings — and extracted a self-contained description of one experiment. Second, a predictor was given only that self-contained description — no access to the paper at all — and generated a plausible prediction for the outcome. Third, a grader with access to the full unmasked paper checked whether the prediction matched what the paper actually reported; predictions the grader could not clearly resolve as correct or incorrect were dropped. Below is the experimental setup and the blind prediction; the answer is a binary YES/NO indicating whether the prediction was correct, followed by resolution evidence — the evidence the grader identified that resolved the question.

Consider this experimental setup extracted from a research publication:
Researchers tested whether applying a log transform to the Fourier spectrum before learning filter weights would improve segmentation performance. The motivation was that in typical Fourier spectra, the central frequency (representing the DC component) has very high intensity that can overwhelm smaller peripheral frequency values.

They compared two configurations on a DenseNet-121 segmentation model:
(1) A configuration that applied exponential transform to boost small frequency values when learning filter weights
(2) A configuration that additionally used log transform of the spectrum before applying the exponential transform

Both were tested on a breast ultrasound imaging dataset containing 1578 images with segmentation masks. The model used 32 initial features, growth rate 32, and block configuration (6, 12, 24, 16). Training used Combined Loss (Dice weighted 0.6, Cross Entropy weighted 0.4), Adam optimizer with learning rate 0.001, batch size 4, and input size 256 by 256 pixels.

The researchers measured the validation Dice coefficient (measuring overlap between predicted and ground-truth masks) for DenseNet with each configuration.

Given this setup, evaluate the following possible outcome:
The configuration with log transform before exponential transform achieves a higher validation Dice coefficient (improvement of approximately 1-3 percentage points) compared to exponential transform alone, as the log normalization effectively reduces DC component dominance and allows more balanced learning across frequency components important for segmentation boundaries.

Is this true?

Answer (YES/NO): NO